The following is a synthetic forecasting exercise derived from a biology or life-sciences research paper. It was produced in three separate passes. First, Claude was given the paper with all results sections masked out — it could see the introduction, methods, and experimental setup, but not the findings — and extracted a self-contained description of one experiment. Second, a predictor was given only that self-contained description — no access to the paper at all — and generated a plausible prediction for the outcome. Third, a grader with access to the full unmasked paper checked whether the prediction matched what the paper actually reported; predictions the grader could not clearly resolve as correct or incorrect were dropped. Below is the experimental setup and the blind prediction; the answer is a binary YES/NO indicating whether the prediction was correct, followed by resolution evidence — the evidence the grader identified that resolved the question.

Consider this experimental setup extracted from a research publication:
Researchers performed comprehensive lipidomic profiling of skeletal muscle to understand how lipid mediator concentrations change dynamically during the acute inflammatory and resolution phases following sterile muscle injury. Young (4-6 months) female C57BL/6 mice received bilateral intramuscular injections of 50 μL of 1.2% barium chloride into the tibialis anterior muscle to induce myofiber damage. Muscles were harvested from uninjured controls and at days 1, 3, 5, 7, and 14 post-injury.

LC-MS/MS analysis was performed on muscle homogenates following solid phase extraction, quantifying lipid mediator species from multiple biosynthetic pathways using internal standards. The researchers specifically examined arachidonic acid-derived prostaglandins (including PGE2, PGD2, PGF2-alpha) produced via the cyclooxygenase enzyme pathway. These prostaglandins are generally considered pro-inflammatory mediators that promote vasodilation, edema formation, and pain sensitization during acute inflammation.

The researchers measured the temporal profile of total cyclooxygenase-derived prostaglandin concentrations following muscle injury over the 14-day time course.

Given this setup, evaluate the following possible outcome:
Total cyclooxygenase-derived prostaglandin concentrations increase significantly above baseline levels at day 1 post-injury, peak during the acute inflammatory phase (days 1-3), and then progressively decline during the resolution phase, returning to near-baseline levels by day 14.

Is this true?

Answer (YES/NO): NO